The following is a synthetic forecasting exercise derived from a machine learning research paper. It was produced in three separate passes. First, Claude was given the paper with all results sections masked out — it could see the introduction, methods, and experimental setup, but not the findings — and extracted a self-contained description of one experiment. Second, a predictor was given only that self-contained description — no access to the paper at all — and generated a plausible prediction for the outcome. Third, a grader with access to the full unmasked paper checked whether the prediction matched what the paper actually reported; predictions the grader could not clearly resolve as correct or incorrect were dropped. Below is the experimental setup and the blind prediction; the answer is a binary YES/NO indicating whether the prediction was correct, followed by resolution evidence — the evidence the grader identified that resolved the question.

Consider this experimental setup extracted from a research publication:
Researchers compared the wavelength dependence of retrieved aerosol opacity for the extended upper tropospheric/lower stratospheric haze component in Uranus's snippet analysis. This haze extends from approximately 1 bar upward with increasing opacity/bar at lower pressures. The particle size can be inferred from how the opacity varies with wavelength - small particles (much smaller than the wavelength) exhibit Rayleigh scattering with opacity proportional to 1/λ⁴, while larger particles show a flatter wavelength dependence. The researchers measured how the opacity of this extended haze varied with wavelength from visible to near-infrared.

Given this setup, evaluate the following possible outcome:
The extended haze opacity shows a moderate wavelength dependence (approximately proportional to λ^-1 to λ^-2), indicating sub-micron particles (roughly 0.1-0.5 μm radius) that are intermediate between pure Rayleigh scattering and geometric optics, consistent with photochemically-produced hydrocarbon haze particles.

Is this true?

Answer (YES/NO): NO